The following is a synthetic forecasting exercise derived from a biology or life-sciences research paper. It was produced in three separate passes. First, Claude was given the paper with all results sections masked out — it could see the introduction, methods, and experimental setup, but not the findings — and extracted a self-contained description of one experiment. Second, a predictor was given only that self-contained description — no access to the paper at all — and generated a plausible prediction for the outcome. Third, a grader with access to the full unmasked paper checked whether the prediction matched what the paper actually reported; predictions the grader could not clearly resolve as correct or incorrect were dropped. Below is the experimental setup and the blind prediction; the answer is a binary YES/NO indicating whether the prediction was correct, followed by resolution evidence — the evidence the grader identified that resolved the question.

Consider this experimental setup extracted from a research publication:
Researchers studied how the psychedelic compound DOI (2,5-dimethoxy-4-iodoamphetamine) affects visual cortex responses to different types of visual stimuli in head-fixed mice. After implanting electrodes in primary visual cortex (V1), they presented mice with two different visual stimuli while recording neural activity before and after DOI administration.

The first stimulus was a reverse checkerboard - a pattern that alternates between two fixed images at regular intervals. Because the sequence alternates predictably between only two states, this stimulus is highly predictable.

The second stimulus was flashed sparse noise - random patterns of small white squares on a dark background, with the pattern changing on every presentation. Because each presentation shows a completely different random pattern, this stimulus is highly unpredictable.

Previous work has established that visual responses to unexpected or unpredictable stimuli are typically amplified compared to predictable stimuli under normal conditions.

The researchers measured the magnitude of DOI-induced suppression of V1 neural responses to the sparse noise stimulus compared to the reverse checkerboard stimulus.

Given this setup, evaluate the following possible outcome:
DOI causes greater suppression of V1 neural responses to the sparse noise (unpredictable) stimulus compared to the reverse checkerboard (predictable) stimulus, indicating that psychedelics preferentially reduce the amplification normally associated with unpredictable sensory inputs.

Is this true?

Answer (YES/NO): YES